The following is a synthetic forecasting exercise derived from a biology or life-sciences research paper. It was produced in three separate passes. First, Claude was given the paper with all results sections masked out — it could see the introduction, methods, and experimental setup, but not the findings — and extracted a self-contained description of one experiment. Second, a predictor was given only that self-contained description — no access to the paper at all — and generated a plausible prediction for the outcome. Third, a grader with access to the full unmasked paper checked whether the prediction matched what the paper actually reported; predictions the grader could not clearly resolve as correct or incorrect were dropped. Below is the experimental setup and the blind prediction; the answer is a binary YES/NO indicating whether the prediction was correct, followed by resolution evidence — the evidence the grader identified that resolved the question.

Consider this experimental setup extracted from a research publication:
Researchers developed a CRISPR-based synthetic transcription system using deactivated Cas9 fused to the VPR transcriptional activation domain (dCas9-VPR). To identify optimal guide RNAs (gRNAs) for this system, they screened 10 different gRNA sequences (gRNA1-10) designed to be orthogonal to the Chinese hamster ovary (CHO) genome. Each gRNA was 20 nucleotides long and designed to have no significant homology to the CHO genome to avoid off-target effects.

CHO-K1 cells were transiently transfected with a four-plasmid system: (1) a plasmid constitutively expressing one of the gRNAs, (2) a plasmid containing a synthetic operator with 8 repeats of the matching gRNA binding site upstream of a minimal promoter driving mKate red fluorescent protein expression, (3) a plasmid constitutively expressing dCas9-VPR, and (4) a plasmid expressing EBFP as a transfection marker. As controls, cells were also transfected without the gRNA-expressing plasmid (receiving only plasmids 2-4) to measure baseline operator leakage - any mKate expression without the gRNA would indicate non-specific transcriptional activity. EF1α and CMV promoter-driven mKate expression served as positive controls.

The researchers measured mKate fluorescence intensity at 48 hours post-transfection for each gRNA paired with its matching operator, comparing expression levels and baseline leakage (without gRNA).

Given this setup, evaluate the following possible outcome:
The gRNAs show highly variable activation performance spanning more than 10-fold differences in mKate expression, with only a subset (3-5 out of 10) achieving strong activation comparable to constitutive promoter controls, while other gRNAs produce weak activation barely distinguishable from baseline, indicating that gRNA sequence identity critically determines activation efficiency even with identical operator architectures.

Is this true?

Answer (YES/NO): YES